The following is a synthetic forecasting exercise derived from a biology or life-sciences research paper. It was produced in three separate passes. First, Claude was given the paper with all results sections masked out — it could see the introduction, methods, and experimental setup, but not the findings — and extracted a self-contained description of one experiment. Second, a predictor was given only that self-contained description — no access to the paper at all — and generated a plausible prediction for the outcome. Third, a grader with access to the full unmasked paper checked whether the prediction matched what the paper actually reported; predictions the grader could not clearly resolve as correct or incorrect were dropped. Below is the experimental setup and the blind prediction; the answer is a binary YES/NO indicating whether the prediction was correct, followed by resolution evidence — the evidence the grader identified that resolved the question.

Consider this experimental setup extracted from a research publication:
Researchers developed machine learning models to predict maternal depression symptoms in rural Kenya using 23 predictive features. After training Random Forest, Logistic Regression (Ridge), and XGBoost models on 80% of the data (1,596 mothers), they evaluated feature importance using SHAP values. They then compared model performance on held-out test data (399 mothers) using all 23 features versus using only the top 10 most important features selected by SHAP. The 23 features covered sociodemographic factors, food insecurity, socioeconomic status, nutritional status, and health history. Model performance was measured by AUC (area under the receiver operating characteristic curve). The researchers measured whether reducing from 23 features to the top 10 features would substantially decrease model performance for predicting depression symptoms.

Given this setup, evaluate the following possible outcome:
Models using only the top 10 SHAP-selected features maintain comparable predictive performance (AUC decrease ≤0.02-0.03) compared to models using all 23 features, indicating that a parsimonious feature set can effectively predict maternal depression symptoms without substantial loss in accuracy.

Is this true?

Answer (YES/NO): YES